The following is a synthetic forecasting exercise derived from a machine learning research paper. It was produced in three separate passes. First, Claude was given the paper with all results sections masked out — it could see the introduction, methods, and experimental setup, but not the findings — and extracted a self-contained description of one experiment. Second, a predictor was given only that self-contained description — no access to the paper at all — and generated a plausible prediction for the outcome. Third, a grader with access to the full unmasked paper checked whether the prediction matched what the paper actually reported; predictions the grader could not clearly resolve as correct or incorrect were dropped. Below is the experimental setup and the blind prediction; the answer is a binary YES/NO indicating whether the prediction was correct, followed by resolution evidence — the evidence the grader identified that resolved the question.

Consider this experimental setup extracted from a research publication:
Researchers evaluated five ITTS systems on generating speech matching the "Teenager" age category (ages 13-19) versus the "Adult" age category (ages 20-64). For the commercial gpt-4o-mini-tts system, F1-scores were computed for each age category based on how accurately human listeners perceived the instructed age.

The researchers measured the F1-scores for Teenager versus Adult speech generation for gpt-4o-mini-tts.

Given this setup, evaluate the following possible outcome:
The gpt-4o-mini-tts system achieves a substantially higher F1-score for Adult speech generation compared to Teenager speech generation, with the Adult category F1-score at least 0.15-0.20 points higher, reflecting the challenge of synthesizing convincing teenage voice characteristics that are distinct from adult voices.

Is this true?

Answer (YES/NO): NO